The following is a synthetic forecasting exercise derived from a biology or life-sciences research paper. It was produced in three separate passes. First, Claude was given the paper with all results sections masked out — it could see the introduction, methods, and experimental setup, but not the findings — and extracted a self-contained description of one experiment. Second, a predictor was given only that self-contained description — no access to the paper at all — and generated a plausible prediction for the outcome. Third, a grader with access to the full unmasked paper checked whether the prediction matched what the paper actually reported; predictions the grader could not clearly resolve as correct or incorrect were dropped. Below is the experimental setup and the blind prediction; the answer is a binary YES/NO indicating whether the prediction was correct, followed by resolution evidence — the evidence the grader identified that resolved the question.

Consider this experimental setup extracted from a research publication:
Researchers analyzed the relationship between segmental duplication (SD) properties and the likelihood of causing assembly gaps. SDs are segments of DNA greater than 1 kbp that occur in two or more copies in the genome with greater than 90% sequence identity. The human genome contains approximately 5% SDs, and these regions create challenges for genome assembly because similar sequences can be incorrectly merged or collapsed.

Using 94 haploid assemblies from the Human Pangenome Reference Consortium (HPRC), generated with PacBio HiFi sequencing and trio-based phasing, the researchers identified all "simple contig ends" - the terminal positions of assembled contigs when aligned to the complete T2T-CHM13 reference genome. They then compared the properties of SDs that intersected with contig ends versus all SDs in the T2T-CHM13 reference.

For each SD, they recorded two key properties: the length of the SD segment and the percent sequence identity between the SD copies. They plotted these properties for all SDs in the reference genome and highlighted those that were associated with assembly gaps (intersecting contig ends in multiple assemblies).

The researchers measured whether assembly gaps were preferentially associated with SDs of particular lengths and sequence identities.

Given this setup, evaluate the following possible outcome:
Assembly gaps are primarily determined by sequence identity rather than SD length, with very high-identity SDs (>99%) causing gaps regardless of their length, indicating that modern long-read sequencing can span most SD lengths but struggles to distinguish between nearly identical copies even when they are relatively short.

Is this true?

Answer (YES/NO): NO